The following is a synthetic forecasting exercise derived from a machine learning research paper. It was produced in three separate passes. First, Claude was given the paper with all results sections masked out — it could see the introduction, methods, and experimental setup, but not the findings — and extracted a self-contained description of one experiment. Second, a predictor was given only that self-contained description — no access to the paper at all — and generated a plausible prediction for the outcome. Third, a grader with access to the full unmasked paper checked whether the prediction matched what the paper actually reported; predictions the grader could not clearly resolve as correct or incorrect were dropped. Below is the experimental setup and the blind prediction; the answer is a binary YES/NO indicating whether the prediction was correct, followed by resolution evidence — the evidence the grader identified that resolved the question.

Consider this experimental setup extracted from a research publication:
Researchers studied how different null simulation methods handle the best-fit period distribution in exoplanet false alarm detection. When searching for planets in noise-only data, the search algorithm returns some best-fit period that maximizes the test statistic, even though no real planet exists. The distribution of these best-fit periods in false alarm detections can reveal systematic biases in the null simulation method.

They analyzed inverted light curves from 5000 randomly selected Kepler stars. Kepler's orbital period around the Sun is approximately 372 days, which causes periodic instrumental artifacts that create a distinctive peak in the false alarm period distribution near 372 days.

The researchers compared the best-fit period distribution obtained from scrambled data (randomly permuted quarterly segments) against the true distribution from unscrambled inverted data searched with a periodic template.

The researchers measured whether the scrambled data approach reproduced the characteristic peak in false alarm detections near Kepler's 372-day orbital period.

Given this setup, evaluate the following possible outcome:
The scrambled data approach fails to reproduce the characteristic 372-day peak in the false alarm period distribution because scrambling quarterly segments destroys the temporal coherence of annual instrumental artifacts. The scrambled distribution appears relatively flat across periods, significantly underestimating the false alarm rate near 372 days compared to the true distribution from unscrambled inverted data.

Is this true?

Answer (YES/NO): NO